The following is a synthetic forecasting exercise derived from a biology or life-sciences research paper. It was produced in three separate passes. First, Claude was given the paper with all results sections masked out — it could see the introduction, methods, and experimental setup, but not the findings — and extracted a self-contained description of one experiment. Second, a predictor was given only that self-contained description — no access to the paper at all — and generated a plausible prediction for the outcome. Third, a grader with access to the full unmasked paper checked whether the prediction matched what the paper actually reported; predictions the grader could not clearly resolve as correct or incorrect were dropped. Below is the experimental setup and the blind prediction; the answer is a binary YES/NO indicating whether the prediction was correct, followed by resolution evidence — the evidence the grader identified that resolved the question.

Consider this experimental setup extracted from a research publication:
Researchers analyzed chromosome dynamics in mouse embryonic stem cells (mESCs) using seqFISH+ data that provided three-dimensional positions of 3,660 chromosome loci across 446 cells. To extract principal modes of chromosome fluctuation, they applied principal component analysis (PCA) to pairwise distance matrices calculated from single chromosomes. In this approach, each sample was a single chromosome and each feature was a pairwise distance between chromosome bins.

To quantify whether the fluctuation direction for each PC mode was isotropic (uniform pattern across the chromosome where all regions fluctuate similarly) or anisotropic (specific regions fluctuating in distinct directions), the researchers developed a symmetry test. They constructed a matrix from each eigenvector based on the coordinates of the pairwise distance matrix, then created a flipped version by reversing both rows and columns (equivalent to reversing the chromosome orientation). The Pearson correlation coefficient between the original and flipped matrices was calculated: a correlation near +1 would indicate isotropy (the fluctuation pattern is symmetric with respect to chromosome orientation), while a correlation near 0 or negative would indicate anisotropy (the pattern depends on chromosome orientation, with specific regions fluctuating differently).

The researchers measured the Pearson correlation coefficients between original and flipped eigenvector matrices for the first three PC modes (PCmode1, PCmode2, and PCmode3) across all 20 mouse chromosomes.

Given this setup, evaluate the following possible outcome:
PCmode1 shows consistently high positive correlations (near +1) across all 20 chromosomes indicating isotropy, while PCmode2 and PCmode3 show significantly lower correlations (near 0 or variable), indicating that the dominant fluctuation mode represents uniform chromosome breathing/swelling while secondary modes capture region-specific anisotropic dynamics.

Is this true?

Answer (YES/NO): YES